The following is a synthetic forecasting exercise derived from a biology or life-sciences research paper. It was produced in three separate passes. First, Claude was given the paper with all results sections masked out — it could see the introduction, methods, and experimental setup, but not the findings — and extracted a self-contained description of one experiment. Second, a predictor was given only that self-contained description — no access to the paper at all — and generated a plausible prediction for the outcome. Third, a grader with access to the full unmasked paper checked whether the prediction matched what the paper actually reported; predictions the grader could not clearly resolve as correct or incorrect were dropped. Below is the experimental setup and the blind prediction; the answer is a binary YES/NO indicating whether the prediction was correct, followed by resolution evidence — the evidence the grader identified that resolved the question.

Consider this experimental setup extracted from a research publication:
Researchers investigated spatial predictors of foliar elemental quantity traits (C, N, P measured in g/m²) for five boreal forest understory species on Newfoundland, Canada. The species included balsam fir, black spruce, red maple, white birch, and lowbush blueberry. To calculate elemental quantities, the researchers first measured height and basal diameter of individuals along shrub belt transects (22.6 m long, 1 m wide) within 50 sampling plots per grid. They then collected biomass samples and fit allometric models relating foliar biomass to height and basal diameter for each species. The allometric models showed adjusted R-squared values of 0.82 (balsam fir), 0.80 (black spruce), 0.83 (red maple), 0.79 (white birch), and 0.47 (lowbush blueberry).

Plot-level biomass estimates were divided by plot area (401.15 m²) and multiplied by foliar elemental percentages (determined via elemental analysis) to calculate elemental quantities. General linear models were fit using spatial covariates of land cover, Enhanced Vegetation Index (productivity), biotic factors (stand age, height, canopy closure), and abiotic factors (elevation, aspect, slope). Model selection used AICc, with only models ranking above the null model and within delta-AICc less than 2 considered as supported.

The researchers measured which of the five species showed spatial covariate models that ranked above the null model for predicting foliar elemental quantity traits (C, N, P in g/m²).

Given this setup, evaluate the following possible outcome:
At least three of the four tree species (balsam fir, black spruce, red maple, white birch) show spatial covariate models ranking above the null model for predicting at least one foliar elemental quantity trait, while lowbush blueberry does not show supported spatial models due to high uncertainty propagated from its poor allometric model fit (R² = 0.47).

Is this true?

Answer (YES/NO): NO